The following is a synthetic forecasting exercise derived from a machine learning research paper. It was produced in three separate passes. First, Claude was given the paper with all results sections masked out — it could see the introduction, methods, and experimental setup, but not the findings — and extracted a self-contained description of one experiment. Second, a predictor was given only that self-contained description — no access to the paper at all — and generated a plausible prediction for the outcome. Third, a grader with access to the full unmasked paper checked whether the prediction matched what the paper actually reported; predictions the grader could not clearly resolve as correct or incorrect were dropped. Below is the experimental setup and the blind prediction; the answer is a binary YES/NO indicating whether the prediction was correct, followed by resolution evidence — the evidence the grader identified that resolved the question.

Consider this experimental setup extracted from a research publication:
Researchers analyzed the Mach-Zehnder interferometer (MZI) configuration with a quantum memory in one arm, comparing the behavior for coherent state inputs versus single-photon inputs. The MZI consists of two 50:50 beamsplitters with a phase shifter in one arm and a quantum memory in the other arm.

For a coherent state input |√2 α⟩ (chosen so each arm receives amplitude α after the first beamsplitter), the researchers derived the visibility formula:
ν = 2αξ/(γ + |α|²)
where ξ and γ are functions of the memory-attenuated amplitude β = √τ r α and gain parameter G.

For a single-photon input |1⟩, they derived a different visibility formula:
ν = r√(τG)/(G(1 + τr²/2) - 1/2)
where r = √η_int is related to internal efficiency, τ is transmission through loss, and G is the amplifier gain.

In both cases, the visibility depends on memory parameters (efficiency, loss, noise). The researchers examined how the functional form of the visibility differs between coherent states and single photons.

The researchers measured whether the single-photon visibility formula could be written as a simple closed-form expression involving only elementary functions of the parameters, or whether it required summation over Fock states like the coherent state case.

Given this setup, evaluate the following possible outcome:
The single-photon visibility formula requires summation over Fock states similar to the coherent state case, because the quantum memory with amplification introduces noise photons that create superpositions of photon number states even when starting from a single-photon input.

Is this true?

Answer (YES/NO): NO